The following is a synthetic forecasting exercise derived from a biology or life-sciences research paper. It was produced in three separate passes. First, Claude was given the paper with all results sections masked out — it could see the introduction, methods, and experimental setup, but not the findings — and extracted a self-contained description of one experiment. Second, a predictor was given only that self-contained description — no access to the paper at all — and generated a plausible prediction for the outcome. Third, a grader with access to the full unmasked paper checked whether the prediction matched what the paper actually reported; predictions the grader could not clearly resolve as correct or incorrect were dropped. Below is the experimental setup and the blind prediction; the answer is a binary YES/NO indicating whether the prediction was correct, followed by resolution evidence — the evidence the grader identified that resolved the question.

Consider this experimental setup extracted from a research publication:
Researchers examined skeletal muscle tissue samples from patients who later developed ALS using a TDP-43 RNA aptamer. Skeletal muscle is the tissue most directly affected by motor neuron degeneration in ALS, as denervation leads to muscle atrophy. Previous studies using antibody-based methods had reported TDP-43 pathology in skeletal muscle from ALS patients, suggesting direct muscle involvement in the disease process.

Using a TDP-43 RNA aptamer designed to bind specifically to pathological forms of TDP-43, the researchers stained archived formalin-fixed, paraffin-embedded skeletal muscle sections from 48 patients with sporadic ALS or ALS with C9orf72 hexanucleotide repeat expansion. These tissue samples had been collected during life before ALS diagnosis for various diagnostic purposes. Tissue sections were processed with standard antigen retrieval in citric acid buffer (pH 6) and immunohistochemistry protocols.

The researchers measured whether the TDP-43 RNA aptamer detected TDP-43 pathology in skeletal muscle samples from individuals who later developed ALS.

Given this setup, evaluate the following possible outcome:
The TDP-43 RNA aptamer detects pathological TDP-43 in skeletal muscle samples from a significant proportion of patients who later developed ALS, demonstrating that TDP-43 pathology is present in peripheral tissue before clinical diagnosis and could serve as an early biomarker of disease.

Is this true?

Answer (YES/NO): YES